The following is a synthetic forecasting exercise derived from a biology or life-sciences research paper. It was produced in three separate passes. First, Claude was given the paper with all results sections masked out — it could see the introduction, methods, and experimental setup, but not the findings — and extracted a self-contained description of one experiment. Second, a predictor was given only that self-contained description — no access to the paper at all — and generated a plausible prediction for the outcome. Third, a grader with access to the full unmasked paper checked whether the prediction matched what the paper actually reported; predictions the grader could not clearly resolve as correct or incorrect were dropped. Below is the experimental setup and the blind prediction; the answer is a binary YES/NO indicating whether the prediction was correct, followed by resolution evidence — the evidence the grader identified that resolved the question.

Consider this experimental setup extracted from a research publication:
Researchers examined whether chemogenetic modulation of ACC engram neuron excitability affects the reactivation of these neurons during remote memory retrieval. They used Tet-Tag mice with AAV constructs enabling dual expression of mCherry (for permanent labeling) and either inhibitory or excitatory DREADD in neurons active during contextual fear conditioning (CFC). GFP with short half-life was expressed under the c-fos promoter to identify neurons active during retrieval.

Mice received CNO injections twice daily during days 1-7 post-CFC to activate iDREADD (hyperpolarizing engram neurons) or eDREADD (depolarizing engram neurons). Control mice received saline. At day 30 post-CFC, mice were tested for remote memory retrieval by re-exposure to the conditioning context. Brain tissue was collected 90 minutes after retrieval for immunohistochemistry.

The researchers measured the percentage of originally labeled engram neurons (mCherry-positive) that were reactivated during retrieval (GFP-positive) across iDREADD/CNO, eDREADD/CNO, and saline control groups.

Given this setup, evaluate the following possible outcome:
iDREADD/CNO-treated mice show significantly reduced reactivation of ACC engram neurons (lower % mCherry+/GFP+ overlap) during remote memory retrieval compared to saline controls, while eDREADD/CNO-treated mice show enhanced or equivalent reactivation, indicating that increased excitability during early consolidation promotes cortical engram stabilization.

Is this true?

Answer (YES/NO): NO